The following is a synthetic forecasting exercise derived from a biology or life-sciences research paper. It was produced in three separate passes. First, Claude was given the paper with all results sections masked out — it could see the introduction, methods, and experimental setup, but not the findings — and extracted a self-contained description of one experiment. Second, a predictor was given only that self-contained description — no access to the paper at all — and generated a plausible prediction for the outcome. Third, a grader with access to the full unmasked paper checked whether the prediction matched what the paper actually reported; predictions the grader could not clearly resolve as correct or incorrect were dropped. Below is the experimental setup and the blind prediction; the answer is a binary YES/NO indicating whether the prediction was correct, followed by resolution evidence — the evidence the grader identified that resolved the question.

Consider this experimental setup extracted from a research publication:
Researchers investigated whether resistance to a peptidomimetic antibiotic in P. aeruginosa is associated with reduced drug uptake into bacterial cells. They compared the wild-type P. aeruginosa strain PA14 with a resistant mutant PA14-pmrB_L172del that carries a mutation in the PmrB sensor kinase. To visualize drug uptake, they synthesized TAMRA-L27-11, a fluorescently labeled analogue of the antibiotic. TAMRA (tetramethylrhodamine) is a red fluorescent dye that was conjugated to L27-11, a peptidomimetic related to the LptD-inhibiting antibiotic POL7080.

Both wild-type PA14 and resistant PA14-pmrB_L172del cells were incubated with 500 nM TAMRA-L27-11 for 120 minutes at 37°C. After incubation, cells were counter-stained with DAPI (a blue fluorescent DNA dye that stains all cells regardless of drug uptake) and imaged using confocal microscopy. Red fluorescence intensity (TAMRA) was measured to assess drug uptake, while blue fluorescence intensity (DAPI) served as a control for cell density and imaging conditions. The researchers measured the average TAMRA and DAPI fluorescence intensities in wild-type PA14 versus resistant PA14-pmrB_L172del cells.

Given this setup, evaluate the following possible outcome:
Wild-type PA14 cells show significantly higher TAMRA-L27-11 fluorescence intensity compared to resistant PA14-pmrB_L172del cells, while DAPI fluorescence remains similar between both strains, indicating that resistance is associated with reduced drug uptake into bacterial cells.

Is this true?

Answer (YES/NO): YES